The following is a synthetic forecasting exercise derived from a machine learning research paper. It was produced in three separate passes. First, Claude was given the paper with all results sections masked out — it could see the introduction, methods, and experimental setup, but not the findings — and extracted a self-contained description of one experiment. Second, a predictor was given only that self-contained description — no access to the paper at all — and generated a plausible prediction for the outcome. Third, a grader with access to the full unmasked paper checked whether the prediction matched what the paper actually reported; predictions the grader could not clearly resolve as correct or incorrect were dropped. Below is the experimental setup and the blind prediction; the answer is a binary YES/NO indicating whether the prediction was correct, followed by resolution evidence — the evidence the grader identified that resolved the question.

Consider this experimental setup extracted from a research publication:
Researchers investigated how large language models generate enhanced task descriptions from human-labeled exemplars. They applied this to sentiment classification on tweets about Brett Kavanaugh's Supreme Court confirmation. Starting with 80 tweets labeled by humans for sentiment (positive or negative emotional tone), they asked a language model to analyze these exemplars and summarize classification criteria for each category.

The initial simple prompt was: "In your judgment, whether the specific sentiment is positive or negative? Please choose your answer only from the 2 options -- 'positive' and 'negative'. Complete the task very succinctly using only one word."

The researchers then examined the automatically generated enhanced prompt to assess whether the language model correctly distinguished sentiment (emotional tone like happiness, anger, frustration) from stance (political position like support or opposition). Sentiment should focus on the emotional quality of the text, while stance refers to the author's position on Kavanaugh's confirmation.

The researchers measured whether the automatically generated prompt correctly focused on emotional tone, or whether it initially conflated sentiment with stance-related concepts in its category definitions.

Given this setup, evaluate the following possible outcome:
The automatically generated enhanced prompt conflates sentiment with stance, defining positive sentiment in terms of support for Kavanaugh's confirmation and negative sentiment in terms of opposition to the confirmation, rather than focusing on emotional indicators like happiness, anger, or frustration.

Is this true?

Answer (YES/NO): NO